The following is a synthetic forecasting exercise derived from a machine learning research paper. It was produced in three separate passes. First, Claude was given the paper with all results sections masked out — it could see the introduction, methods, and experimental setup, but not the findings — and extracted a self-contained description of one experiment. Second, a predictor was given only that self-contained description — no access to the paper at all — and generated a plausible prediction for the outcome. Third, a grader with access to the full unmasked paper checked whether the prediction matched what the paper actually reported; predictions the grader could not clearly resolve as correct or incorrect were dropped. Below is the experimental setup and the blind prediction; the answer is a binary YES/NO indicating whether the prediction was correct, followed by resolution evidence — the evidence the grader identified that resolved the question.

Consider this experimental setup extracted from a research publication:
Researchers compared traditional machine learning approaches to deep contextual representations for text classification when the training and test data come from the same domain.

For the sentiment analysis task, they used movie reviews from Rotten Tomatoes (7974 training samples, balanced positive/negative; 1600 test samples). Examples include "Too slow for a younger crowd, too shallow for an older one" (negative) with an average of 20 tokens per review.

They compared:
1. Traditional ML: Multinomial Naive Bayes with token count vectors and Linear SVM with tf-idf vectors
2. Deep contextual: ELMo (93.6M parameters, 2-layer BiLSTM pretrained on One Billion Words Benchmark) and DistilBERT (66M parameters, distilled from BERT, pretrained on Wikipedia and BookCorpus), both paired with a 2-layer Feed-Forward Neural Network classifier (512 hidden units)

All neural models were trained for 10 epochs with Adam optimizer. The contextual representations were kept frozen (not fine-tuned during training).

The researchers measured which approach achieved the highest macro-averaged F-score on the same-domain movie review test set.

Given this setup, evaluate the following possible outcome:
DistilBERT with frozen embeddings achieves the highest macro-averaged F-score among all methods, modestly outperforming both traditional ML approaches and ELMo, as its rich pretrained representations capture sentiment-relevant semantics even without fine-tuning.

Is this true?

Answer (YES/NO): YES